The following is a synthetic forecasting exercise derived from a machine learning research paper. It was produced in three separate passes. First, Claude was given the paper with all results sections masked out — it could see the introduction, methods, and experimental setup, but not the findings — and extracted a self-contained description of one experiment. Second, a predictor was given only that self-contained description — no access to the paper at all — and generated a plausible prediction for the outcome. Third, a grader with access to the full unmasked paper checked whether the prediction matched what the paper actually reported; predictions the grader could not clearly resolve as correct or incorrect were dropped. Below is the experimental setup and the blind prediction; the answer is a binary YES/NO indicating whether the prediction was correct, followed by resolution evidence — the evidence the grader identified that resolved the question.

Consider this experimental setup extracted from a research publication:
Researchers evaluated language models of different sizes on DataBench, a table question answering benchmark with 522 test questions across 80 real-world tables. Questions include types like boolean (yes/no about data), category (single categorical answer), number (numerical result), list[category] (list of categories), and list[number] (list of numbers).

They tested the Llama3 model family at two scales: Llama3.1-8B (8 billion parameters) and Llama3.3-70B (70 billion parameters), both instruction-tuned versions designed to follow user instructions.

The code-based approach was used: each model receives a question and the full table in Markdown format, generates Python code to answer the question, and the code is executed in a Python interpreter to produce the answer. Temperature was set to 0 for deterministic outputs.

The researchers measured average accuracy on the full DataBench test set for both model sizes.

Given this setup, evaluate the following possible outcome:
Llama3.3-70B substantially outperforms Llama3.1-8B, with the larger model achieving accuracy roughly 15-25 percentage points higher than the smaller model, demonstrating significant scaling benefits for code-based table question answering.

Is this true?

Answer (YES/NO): YES